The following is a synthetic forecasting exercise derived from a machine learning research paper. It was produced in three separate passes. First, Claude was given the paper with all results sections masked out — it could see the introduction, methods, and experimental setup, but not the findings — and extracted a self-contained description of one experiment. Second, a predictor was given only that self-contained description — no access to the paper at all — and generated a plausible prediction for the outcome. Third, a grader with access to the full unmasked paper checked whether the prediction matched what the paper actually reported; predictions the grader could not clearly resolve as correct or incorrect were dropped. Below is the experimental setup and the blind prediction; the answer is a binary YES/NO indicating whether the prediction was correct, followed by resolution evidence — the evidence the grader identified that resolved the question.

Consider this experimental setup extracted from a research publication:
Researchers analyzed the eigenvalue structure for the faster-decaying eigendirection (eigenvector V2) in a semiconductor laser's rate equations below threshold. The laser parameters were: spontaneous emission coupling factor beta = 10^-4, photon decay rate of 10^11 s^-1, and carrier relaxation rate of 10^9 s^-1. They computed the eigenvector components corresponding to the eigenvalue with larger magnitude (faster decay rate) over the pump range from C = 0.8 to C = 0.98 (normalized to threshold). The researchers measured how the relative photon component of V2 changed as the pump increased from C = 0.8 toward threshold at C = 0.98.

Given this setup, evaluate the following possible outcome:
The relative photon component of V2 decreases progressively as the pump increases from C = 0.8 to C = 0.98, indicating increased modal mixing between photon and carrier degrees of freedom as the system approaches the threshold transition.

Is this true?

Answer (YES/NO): NO